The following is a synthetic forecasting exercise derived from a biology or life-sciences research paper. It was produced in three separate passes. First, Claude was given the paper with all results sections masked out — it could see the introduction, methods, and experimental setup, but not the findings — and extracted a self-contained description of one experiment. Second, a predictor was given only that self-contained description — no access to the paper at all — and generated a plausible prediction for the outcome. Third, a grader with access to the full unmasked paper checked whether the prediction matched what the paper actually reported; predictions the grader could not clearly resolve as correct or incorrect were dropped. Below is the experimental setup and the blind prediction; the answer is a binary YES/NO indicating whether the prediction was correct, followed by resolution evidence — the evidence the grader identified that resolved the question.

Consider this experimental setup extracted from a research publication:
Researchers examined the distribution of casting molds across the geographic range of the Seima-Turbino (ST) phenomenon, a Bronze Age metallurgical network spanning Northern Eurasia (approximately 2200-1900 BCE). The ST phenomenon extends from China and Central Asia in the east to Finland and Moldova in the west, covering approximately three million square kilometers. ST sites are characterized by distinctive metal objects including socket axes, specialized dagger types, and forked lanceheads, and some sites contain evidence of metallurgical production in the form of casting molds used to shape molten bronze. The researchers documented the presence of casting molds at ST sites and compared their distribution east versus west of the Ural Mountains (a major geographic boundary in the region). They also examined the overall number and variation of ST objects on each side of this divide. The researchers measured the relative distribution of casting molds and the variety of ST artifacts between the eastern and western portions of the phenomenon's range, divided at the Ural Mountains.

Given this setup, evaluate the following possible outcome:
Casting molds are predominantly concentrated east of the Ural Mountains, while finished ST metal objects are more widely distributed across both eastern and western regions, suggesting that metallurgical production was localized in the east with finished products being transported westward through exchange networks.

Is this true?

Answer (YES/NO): NO